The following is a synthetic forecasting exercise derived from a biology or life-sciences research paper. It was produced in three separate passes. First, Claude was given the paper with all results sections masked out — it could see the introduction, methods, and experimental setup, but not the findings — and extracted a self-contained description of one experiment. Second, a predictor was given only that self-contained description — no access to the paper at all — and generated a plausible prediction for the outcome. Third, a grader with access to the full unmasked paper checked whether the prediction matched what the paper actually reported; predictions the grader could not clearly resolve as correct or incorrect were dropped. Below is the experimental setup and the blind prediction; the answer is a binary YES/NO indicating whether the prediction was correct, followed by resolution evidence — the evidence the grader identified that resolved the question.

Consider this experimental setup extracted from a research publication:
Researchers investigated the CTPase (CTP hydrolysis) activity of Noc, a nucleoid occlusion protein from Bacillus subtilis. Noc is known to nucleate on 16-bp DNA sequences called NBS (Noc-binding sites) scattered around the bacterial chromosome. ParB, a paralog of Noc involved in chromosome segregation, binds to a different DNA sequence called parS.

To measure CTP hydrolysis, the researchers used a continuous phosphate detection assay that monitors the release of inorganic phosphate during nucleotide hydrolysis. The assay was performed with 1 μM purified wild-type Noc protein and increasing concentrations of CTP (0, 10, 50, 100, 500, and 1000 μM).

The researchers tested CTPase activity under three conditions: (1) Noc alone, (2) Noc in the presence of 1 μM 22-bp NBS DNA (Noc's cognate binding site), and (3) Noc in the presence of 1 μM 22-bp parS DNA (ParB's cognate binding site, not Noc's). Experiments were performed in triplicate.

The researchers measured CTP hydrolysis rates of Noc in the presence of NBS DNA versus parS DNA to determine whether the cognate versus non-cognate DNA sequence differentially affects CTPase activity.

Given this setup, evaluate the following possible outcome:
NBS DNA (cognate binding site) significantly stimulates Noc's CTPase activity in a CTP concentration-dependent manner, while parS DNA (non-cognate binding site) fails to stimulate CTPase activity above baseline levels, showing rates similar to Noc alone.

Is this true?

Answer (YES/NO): YES